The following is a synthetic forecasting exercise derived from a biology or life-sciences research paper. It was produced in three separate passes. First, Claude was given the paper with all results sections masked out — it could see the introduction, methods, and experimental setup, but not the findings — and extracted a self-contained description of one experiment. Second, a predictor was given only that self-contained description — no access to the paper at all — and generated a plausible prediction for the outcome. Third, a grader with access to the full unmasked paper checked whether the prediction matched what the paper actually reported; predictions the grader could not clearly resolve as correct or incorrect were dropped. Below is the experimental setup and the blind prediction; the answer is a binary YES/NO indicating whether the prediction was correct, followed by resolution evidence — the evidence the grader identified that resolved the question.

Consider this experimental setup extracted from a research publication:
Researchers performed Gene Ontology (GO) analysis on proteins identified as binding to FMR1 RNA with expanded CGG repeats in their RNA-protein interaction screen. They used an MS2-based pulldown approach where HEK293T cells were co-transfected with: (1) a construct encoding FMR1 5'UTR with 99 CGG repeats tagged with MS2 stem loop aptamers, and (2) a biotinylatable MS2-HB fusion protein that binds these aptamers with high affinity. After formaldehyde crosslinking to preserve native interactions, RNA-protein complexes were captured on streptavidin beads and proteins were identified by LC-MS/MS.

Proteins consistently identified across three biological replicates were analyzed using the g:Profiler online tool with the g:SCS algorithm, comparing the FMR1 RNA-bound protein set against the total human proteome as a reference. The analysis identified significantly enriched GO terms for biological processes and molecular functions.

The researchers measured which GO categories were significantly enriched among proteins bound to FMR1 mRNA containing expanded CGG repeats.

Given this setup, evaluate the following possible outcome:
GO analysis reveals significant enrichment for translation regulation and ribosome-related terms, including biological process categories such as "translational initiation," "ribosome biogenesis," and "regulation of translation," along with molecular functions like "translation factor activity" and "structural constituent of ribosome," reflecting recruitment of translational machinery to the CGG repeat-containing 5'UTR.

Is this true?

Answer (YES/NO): YES